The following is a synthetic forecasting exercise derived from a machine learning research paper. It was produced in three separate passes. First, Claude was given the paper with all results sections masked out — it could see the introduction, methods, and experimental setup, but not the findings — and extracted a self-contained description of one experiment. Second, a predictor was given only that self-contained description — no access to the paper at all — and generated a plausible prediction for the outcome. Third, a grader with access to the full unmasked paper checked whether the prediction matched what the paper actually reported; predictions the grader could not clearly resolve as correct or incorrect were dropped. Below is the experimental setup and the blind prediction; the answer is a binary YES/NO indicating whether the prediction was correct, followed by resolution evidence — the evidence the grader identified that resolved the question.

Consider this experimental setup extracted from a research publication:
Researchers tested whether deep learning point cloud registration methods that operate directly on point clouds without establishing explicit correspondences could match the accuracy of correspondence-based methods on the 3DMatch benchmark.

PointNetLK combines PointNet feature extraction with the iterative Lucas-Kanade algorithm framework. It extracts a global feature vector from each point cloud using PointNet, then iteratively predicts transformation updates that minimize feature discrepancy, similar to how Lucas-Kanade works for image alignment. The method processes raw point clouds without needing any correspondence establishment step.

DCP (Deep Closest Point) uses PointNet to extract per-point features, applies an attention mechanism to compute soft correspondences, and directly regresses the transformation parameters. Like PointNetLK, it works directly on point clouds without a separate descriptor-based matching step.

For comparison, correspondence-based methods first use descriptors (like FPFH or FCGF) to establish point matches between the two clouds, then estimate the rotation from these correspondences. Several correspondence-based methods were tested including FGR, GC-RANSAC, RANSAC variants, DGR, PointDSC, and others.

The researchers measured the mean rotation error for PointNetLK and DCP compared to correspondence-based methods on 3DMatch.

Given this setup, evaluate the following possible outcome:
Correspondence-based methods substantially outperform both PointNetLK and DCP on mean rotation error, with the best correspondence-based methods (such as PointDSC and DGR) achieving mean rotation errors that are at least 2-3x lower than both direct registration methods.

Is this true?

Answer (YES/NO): YES